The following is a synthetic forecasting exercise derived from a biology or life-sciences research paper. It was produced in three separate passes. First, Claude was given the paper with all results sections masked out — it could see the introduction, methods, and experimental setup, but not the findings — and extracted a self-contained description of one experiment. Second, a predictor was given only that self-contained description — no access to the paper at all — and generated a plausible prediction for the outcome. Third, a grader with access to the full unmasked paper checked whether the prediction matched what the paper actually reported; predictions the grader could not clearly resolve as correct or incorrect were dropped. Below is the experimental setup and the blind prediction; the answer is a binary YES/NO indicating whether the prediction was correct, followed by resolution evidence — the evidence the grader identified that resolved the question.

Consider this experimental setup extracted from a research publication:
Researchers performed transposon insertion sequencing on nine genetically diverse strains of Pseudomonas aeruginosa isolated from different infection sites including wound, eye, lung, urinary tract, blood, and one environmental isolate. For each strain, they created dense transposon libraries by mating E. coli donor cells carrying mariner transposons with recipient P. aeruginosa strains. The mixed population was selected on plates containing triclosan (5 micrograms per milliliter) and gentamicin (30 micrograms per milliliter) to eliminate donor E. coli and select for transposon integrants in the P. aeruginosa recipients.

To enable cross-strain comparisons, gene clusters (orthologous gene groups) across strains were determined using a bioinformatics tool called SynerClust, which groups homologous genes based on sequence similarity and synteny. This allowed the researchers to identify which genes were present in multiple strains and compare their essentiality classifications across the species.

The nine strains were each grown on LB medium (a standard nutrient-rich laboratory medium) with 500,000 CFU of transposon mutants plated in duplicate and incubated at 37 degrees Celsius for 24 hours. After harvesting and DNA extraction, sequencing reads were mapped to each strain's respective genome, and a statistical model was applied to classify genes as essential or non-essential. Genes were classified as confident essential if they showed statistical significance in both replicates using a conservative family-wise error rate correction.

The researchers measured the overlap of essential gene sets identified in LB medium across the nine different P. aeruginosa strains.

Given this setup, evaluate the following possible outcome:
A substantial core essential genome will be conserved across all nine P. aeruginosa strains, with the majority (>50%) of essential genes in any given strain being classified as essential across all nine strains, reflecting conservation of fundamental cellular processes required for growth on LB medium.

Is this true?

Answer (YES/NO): YES